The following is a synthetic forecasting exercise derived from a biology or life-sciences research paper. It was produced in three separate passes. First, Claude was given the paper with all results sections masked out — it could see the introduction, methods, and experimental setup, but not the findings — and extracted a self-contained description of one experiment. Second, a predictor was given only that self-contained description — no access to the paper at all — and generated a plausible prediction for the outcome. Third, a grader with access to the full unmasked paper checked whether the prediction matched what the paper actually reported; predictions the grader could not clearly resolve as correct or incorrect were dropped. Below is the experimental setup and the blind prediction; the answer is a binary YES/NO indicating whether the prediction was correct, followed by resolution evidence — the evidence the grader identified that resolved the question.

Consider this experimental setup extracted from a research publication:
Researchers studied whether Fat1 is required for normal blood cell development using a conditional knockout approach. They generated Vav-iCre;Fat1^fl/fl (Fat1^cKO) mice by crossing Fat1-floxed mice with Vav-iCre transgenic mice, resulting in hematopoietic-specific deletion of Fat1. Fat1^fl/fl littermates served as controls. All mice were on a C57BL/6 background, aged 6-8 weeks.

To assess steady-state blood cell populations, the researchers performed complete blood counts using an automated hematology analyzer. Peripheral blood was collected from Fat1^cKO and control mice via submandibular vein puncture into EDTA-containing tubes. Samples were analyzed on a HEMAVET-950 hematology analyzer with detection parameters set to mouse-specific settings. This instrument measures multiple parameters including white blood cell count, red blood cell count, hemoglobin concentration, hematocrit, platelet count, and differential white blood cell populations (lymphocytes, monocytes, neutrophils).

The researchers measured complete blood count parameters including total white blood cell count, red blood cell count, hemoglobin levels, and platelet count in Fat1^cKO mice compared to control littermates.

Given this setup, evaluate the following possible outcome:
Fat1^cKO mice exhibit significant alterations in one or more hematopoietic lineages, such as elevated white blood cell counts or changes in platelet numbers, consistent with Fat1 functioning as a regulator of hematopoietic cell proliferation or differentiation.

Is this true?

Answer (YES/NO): NO